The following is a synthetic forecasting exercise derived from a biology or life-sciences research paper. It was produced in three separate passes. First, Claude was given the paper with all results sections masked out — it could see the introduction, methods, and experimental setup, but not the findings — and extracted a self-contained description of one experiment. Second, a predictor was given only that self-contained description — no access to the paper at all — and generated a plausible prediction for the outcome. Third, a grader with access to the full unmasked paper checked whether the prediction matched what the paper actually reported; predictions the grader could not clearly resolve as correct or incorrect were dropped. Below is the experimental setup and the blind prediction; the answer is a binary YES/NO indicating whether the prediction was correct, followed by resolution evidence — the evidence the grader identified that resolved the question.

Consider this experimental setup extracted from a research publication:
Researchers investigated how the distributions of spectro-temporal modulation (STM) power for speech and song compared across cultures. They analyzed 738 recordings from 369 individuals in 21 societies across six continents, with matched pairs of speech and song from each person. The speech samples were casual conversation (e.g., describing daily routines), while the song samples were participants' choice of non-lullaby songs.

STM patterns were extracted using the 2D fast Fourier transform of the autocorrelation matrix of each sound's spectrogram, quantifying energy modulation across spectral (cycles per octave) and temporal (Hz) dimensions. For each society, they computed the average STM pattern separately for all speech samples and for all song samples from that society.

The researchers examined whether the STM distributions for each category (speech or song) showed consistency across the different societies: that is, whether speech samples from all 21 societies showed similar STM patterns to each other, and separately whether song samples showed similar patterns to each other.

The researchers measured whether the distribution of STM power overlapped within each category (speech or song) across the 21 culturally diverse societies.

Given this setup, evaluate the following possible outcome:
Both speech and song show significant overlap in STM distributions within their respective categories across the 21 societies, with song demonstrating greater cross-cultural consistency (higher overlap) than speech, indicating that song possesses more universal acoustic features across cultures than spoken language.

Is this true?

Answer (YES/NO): NO